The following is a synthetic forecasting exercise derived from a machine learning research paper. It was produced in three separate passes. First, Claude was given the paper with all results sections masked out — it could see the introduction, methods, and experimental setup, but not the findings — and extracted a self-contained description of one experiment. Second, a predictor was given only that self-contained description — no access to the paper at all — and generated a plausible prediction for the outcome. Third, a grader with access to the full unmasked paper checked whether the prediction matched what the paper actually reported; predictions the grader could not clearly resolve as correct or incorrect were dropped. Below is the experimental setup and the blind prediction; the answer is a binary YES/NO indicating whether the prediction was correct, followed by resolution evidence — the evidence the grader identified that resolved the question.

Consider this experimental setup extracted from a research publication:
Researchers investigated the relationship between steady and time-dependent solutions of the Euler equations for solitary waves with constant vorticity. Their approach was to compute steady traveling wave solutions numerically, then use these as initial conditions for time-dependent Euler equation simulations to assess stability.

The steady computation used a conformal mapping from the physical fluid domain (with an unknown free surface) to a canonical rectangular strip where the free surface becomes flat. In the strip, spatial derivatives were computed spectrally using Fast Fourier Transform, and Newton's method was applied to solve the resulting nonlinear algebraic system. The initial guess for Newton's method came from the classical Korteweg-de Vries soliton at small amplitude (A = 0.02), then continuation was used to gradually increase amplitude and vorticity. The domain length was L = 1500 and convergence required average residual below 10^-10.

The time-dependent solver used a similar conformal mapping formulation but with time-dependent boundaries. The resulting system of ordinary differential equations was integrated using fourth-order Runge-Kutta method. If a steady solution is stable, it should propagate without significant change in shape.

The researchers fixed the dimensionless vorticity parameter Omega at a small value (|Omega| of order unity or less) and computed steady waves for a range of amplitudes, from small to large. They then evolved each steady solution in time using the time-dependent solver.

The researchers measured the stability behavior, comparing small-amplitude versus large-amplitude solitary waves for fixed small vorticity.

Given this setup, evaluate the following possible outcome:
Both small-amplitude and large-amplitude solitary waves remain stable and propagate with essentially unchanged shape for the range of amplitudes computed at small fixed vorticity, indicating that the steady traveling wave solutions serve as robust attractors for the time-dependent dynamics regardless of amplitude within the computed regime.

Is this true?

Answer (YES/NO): NO